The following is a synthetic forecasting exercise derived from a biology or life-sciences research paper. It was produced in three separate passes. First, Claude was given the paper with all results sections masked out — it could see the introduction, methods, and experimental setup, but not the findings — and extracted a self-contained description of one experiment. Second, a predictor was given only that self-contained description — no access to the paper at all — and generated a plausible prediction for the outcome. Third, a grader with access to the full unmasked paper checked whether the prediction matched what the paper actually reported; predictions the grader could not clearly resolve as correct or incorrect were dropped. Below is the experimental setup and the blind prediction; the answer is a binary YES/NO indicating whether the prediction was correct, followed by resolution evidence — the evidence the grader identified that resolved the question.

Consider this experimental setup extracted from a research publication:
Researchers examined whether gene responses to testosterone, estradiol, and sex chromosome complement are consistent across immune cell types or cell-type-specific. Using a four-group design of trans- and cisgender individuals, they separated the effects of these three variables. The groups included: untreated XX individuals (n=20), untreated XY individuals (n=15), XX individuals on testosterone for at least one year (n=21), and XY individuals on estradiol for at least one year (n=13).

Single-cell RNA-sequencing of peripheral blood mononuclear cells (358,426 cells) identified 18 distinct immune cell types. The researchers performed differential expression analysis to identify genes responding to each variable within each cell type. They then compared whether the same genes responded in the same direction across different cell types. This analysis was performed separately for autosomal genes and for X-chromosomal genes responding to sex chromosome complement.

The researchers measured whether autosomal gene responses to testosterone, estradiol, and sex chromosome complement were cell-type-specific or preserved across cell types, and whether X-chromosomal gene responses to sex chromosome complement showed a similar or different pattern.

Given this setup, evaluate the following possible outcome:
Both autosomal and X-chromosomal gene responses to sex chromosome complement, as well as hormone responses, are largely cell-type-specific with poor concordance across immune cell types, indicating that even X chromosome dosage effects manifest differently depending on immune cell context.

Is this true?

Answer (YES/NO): NO